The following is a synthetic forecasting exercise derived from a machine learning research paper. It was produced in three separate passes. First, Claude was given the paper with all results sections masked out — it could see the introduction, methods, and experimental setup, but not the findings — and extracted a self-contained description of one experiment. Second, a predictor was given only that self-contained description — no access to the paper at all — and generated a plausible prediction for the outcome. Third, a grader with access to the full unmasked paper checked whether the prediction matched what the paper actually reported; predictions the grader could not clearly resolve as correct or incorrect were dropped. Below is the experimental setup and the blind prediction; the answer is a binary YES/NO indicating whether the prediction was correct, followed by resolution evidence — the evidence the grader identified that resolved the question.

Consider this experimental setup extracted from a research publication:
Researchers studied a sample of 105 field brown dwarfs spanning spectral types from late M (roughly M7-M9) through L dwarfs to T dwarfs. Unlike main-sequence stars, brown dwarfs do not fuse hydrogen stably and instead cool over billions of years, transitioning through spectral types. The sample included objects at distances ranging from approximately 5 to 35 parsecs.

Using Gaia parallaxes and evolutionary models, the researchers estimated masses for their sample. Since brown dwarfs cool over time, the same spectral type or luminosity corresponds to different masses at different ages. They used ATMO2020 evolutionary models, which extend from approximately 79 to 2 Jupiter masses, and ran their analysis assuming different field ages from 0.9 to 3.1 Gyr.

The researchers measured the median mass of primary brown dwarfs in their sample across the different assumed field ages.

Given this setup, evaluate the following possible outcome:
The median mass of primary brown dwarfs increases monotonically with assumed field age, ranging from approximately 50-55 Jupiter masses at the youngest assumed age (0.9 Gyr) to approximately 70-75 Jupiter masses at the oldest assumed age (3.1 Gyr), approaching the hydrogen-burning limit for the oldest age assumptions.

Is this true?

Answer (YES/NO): NO